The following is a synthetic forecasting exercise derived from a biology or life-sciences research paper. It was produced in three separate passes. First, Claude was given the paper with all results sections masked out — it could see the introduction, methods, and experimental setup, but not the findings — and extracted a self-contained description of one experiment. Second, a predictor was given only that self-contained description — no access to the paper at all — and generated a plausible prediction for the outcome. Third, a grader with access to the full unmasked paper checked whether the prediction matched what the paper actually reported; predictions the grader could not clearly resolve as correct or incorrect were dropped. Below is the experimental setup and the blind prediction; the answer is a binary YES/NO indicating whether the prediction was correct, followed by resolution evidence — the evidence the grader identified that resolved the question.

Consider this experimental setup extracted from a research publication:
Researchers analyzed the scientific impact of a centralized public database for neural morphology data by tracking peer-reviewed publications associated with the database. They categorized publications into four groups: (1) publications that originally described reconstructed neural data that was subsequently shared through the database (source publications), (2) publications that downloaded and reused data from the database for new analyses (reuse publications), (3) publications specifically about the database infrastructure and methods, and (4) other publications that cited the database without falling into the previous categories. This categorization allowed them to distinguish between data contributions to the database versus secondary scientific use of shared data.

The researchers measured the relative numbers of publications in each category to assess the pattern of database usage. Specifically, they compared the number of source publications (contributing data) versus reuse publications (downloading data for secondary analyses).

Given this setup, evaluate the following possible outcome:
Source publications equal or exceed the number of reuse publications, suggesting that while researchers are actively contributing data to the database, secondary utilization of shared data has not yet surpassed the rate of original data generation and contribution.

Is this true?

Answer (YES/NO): YES